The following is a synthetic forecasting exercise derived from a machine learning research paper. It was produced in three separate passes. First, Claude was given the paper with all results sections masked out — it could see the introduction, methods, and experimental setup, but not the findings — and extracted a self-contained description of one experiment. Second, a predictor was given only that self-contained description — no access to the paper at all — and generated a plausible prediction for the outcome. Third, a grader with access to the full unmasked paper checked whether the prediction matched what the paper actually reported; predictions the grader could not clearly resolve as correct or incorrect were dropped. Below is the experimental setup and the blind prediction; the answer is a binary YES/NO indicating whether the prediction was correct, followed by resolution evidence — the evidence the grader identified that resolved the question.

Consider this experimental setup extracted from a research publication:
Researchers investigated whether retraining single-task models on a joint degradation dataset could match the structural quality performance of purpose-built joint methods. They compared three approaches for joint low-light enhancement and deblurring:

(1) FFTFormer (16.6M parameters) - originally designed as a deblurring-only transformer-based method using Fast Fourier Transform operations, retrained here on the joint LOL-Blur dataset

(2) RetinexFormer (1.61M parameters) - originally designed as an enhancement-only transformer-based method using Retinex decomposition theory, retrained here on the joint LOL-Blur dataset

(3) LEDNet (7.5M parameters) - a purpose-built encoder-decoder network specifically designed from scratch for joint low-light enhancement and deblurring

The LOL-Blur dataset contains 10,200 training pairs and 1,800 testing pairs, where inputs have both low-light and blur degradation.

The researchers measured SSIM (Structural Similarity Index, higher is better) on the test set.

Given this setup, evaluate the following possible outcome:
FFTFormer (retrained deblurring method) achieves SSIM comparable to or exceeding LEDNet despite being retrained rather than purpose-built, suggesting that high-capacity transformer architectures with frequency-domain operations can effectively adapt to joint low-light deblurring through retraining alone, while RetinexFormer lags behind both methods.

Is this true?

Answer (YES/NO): NO